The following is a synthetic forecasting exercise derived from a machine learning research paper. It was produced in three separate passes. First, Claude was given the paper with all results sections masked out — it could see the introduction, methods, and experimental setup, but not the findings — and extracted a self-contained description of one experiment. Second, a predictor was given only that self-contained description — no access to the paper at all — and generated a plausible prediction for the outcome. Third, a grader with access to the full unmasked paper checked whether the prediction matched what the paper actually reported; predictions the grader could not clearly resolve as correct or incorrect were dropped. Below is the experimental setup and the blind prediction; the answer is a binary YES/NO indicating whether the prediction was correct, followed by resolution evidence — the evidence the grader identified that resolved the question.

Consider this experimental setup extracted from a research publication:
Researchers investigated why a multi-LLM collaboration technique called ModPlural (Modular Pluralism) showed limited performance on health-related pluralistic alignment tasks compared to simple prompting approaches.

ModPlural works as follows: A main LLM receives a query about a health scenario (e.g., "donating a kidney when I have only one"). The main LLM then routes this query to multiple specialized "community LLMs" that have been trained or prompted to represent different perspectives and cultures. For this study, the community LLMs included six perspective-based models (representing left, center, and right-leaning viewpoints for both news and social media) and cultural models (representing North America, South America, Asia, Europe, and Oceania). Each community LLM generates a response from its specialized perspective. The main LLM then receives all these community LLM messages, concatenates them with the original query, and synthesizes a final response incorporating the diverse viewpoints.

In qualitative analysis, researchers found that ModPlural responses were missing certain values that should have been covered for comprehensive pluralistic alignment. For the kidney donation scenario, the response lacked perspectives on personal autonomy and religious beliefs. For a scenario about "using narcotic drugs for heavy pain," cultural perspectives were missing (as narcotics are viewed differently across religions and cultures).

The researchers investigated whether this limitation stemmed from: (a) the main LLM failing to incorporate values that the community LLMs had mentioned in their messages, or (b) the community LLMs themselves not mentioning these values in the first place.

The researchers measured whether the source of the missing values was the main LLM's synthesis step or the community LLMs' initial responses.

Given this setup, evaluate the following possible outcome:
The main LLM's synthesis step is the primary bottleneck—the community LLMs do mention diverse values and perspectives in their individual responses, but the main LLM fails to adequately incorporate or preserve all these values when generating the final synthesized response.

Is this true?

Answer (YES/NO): NO